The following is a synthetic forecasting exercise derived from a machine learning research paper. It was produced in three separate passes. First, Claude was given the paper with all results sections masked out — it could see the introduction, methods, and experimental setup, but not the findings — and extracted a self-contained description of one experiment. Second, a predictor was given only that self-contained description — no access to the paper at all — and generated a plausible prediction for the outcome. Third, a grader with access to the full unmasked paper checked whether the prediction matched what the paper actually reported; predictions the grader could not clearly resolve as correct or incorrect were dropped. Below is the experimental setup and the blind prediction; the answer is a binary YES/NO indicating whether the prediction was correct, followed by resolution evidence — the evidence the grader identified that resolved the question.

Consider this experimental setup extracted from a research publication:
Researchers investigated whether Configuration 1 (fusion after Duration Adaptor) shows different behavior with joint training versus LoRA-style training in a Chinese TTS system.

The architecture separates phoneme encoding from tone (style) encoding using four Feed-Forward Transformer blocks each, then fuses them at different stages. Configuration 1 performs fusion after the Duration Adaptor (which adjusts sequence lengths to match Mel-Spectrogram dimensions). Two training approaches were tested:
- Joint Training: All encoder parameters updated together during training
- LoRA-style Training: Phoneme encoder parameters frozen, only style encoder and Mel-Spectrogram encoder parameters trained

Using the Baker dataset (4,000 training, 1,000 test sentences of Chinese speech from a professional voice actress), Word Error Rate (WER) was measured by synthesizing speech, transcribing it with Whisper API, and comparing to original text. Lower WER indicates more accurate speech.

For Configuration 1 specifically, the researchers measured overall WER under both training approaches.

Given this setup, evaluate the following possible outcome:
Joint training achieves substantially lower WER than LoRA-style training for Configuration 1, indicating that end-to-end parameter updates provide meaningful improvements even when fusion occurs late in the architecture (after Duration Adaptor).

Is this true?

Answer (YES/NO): NO